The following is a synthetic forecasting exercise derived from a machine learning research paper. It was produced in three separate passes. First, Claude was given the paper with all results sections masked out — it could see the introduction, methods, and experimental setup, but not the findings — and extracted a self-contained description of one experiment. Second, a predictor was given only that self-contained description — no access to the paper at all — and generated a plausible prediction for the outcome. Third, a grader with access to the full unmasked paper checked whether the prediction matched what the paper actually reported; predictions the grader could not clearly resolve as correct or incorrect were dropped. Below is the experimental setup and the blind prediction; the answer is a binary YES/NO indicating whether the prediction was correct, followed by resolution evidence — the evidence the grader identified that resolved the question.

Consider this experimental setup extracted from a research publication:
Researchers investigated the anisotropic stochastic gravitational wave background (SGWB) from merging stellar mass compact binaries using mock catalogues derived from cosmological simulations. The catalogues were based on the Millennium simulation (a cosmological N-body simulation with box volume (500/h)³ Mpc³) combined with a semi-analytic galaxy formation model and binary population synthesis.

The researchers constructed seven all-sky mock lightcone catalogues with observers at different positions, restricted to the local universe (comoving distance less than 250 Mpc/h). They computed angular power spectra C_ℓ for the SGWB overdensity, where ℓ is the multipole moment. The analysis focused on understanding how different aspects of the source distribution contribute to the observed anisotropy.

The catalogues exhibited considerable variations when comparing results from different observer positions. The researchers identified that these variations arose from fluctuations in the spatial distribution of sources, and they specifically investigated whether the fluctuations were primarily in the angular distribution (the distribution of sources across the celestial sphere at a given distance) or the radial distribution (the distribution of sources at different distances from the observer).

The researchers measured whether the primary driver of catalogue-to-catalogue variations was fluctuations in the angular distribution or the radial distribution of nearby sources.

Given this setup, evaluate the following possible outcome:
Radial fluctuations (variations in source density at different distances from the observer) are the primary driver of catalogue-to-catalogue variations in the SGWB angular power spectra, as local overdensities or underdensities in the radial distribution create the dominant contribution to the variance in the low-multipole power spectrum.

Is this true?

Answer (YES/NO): YES